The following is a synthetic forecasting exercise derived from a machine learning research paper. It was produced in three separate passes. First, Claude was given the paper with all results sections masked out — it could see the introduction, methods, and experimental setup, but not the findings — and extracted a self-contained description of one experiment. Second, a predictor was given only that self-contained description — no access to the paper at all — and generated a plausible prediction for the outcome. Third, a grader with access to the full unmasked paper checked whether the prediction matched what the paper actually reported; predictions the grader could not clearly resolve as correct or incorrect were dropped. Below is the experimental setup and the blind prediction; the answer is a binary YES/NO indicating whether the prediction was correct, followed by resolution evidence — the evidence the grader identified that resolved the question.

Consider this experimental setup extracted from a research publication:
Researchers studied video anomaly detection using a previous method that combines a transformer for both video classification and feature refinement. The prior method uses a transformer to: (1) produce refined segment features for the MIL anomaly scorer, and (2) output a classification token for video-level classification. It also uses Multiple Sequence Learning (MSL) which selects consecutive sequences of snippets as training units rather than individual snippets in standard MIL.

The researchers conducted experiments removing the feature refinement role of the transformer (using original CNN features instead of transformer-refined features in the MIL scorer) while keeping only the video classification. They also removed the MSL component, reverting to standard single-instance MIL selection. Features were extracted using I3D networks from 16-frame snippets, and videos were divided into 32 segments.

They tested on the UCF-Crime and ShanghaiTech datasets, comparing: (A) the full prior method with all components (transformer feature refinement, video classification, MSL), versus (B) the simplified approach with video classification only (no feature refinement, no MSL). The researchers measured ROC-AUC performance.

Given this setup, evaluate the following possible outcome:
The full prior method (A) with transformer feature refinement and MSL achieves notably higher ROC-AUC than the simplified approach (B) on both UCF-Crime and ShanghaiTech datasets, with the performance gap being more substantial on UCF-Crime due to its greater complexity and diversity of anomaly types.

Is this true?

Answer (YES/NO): NO